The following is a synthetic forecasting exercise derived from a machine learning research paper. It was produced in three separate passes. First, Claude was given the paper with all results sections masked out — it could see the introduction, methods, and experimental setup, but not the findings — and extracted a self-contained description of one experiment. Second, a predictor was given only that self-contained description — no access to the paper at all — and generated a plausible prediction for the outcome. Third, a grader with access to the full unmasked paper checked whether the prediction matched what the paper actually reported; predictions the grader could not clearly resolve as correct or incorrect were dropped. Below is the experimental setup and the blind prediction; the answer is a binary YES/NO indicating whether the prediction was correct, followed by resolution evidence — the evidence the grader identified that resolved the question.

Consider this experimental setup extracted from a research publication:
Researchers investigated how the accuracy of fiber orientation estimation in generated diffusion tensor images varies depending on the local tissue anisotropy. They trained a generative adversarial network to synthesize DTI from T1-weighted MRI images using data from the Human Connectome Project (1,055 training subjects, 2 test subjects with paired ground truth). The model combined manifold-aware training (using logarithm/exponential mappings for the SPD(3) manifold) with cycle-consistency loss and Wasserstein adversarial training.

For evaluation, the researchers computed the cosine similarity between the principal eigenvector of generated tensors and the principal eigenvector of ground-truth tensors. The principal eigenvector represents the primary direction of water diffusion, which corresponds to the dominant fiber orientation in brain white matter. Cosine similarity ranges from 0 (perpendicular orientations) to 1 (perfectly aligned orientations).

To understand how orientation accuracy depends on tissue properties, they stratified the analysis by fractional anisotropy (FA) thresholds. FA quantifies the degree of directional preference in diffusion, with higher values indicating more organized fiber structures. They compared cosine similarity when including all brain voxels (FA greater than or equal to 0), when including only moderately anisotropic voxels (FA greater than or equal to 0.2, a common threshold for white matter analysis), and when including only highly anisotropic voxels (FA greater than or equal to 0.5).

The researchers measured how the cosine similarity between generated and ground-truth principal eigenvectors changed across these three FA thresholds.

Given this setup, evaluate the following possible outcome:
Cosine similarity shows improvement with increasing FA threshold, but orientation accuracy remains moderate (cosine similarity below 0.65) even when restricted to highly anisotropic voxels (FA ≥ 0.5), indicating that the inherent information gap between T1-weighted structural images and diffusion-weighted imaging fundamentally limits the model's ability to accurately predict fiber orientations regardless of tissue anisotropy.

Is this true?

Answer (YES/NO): NO